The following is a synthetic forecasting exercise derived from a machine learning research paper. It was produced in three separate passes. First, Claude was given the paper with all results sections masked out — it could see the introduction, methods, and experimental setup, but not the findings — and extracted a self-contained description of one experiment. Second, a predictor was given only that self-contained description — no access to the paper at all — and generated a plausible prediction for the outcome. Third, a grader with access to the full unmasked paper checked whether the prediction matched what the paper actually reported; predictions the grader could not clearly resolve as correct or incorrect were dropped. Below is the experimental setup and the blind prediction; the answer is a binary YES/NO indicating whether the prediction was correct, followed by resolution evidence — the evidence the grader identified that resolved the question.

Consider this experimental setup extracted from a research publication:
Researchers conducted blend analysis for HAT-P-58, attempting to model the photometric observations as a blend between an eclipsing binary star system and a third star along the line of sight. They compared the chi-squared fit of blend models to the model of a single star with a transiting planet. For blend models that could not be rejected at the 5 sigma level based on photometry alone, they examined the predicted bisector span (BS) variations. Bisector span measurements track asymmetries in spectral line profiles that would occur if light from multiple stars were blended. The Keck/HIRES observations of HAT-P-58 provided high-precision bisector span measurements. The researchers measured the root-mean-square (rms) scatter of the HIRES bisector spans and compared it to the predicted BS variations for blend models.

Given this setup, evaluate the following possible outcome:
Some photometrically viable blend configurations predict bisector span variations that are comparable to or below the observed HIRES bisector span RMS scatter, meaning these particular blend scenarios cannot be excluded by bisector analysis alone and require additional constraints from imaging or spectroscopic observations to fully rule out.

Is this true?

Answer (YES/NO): NO